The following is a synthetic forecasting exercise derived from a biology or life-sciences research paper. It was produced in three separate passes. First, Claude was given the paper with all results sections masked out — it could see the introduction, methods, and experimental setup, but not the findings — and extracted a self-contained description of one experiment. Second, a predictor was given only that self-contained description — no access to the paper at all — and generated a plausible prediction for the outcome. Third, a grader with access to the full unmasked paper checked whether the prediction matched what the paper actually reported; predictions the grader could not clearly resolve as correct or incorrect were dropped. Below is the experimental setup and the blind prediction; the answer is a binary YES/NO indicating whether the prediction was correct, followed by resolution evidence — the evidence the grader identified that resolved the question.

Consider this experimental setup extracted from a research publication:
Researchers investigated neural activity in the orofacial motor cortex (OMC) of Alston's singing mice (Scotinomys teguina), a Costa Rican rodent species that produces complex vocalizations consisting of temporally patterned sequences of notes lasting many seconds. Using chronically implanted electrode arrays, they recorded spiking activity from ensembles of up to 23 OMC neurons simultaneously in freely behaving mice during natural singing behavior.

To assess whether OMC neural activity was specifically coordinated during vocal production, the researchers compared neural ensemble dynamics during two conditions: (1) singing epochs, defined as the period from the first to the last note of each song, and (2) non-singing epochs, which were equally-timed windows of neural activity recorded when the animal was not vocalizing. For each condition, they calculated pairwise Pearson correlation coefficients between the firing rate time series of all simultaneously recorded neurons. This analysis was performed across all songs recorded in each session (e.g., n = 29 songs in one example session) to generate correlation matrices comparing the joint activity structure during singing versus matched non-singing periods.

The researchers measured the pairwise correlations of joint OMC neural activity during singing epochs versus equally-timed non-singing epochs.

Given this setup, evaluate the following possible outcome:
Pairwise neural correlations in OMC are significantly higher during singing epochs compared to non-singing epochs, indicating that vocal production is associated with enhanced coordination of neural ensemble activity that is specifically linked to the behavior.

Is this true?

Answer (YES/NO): YES